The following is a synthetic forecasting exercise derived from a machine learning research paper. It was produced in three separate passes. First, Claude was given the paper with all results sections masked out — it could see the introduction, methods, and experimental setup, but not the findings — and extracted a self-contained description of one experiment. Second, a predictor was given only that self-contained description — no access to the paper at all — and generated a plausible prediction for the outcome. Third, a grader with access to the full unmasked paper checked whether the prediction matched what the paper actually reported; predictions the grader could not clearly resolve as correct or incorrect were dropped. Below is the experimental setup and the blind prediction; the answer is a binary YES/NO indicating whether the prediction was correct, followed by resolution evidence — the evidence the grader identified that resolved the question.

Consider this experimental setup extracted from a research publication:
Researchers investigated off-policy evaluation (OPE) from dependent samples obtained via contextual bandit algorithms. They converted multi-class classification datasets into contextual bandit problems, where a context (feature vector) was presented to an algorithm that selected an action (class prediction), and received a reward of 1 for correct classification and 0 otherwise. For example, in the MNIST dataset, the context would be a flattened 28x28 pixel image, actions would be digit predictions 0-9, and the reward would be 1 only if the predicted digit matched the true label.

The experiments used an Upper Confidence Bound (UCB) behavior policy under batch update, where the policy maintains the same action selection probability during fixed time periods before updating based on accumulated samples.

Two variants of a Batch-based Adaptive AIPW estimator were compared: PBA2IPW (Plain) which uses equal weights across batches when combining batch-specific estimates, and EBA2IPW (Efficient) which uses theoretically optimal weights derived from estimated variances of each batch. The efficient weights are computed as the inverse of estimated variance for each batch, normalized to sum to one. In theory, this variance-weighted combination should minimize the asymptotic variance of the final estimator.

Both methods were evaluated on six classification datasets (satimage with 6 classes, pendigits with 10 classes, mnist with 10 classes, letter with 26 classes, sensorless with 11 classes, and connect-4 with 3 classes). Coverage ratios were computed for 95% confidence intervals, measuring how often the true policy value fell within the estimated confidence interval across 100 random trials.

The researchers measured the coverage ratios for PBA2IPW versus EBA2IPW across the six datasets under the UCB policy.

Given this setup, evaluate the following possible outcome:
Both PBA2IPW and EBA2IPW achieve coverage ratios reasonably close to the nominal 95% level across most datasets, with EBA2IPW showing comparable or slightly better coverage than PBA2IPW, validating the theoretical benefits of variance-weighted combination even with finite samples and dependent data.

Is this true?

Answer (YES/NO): NO